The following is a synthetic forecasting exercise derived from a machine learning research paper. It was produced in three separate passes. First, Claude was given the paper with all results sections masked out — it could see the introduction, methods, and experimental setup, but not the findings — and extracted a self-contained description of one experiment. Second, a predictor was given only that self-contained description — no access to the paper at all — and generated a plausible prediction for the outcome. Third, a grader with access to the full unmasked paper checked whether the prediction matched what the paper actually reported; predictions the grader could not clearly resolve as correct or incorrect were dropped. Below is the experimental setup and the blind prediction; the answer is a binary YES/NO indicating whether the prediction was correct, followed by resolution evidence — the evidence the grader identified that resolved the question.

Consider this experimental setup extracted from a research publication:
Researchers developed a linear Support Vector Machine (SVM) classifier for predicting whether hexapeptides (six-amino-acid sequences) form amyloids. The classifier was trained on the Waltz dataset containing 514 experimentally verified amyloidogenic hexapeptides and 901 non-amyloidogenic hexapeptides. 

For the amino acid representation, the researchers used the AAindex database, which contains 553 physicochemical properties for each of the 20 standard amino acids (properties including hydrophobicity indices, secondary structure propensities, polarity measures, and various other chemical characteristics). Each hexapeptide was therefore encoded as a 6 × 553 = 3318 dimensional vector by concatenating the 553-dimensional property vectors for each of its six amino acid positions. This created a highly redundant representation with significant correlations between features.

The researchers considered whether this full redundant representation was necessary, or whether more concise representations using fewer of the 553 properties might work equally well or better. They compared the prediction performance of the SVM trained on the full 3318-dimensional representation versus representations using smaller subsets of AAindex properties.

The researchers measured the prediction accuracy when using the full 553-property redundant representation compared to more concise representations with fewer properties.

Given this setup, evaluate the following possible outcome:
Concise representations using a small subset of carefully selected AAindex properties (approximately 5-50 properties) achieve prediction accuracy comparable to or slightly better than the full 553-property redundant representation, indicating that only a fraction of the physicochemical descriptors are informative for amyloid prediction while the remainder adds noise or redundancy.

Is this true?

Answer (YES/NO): NO